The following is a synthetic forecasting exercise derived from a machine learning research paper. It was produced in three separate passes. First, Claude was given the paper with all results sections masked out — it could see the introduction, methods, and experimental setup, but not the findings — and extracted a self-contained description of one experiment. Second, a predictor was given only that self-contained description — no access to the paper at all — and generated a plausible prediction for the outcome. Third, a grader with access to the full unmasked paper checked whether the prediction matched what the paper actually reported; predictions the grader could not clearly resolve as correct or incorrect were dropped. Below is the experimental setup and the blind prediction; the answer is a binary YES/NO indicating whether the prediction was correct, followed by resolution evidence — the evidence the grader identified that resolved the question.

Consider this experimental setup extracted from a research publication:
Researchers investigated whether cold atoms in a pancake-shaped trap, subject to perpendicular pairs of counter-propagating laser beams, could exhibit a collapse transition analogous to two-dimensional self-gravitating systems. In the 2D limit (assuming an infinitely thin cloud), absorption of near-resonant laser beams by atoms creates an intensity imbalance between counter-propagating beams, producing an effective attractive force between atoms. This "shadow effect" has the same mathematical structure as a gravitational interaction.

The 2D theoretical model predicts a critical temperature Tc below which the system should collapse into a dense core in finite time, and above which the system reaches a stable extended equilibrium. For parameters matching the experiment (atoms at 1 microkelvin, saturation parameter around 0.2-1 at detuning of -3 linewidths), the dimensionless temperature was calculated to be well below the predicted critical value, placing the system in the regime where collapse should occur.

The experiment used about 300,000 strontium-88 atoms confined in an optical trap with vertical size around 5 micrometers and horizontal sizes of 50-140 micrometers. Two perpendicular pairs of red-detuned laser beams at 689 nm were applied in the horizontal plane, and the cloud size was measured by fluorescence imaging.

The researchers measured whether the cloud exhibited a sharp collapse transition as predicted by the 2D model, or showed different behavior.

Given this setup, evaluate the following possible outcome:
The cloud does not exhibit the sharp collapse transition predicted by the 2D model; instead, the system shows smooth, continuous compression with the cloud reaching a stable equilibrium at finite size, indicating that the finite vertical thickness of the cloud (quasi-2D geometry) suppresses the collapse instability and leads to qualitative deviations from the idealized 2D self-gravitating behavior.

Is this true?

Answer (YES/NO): NO